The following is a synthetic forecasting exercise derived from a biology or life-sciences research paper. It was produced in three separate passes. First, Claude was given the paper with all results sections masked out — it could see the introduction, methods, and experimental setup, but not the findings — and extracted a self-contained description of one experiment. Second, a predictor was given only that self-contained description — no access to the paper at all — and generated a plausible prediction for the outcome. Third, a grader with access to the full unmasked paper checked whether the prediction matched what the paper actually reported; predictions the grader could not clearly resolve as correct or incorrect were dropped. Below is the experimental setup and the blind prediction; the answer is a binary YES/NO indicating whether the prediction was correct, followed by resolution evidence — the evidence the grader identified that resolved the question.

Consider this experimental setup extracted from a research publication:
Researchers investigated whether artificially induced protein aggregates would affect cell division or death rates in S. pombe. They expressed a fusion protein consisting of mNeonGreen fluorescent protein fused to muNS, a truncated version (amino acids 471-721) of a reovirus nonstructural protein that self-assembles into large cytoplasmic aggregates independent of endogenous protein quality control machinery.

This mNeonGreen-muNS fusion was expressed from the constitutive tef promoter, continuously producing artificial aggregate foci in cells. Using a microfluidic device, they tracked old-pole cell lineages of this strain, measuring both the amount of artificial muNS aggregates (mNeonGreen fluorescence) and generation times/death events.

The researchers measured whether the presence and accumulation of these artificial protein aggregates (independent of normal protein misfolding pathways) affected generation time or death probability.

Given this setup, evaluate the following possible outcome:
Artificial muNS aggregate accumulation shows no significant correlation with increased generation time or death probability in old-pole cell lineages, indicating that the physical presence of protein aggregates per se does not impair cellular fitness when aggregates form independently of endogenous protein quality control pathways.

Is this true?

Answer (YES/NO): YES